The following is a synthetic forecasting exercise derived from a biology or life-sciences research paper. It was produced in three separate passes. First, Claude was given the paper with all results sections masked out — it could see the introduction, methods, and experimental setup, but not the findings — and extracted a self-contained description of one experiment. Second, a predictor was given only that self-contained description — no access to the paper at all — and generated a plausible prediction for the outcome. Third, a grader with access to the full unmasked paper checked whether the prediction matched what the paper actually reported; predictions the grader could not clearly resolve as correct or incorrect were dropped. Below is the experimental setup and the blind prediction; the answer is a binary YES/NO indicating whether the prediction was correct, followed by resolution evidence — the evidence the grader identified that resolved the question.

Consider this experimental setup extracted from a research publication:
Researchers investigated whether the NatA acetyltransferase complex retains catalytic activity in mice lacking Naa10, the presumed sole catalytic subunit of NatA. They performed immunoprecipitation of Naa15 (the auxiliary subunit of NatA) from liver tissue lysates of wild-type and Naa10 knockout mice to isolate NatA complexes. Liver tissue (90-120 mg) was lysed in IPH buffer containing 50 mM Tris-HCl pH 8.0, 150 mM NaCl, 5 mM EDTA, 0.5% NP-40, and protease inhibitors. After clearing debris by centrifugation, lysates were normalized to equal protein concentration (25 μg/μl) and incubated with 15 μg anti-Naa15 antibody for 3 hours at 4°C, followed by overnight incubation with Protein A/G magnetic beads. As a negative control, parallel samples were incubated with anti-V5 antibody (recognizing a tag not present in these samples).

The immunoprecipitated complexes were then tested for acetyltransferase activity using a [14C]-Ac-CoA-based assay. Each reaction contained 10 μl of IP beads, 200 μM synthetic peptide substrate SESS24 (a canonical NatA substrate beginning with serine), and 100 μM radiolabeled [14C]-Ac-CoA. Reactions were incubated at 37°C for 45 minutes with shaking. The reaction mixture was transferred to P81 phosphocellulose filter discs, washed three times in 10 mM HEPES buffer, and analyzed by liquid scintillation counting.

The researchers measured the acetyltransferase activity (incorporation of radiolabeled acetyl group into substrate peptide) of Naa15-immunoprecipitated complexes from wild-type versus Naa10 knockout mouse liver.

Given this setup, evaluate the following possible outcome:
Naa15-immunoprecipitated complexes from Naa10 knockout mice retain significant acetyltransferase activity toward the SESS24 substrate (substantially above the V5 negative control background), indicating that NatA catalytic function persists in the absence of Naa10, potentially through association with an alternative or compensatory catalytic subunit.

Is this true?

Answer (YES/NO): YES